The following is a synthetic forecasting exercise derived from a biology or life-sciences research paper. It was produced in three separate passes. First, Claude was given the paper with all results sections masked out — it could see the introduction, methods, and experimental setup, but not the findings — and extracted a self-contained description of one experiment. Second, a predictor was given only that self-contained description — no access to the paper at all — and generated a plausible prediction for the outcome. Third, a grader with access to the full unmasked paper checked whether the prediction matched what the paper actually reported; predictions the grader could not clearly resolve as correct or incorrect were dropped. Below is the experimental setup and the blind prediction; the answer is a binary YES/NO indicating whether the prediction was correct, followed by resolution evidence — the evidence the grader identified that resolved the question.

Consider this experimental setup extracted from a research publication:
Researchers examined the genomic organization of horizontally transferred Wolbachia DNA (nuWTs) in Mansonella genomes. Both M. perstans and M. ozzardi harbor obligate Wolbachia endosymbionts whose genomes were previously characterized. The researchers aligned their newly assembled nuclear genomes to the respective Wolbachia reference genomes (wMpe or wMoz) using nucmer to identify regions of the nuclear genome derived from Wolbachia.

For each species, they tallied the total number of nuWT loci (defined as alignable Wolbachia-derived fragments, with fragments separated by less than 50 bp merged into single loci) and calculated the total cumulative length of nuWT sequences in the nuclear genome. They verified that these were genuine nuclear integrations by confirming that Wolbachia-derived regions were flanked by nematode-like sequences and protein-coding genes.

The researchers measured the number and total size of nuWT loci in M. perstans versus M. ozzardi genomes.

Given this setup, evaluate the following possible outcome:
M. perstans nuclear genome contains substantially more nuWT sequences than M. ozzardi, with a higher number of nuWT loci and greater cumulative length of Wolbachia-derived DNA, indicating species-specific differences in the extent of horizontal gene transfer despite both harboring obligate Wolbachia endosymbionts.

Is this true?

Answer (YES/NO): NO